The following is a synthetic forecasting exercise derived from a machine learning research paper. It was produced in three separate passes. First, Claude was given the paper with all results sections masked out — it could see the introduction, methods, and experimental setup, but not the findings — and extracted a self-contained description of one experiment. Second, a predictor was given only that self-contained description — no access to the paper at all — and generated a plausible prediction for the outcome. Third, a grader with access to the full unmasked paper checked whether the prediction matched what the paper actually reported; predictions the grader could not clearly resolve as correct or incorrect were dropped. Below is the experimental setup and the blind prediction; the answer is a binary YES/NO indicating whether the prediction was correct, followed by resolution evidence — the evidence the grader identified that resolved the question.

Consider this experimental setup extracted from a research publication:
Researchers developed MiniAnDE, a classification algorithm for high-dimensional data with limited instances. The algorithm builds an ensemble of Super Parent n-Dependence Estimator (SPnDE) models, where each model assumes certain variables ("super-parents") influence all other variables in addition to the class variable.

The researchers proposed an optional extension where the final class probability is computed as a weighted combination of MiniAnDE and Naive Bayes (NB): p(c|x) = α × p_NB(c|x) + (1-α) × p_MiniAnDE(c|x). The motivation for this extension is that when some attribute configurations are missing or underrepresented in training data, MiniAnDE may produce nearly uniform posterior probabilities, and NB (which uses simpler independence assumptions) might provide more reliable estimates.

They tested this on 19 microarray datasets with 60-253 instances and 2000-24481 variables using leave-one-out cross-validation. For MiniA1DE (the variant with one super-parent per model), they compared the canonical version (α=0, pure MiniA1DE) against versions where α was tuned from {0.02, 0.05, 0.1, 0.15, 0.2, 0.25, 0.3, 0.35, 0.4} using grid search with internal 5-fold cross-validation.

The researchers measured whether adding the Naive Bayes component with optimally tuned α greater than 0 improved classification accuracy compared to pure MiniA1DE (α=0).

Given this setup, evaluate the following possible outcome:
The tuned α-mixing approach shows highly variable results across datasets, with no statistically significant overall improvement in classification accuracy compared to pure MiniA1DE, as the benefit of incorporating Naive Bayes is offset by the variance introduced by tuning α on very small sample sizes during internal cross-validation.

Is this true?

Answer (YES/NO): YES